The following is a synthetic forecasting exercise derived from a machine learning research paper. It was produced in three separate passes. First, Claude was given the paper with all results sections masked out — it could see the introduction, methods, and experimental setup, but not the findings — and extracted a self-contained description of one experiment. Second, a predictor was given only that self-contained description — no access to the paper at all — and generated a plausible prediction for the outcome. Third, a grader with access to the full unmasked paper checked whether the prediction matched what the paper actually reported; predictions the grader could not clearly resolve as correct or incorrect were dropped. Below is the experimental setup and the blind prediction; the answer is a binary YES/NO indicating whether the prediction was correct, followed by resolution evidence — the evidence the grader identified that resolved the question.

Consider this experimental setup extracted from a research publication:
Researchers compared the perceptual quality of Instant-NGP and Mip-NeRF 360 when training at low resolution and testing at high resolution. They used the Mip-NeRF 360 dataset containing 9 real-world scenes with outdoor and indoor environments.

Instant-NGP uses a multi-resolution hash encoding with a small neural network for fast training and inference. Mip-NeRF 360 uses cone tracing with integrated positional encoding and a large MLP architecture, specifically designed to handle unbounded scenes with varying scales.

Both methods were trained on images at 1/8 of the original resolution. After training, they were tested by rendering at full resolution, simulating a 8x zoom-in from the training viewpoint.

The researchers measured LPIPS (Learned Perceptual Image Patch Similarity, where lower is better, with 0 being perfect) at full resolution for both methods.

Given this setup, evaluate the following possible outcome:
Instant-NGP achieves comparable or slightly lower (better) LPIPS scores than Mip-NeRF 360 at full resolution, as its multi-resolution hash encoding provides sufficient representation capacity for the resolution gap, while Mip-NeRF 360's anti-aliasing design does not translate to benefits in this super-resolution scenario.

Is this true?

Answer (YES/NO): NO